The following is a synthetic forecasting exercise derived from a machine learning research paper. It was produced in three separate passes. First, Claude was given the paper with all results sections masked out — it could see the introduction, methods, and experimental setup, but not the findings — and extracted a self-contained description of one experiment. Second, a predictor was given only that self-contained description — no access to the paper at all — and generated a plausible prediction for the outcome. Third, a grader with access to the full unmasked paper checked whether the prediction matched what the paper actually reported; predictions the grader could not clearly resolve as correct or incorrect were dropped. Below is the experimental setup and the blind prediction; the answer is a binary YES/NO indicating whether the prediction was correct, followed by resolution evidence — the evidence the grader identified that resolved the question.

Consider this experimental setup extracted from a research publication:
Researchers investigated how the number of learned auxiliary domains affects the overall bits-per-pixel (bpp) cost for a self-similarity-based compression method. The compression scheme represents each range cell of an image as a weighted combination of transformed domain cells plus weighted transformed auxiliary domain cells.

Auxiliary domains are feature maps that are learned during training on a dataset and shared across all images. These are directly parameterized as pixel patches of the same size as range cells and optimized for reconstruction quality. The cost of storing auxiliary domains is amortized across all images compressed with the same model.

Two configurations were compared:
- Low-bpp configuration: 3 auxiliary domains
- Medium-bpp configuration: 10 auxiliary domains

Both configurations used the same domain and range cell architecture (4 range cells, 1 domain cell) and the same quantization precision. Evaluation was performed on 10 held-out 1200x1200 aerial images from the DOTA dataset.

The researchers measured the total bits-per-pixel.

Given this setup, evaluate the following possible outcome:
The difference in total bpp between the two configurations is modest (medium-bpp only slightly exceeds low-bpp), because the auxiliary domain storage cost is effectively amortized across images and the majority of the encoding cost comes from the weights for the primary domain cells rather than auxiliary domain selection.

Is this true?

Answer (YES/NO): NO